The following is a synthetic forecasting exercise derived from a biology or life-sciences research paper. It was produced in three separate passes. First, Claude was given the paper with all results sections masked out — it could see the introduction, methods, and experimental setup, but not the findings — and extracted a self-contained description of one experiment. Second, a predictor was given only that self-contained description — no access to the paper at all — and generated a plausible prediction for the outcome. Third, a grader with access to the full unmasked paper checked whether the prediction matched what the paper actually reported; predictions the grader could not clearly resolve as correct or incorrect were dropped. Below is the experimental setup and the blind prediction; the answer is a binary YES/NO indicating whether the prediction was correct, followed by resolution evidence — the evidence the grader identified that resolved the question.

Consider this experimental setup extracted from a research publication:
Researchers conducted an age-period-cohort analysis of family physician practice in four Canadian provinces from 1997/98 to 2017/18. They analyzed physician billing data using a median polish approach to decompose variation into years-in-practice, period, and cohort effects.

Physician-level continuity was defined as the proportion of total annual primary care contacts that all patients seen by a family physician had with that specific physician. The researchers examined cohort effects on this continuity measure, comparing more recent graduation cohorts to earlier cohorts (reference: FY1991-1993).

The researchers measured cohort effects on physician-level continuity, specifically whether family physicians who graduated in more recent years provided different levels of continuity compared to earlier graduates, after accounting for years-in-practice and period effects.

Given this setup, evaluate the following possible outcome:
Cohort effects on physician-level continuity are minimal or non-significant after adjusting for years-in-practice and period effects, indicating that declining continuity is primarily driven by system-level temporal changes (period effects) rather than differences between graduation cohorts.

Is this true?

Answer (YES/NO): NO